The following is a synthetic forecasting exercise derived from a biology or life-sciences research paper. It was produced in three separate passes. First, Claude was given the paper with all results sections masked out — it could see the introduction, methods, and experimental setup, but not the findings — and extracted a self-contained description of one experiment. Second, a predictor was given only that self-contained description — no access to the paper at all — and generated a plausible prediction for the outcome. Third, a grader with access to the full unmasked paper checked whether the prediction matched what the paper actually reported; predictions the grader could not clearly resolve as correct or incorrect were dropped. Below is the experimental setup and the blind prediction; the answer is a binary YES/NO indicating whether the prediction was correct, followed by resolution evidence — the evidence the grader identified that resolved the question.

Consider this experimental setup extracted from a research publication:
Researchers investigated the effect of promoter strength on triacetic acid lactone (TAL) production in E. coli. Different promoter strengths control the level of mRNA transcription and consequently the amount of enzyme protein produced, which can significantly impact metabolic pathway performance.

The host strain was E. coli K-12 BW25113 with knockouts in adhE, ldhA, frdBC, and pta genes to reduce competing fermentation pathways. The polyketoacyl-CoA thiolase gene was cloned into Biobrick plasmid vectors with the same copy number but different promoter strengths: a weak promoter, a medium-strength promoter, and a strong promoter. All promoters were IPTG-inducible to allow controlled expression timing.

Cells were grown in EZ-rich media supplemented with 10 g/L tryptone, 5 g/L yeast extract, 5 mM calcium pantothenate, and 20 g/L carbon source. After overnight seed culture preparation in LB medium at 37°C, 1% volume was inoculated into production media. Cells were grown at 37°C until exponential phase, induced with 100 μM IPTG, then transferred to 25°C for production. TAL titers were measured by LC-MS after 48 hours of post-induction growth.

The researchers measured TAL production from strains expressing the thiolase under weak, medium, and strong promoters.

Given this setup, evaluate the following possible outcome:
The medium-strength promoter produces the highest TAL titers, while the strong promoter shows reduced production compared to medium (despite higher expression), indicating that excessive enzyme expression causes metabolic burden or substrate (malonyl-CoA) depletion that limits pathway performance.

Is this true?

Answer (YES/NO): NO